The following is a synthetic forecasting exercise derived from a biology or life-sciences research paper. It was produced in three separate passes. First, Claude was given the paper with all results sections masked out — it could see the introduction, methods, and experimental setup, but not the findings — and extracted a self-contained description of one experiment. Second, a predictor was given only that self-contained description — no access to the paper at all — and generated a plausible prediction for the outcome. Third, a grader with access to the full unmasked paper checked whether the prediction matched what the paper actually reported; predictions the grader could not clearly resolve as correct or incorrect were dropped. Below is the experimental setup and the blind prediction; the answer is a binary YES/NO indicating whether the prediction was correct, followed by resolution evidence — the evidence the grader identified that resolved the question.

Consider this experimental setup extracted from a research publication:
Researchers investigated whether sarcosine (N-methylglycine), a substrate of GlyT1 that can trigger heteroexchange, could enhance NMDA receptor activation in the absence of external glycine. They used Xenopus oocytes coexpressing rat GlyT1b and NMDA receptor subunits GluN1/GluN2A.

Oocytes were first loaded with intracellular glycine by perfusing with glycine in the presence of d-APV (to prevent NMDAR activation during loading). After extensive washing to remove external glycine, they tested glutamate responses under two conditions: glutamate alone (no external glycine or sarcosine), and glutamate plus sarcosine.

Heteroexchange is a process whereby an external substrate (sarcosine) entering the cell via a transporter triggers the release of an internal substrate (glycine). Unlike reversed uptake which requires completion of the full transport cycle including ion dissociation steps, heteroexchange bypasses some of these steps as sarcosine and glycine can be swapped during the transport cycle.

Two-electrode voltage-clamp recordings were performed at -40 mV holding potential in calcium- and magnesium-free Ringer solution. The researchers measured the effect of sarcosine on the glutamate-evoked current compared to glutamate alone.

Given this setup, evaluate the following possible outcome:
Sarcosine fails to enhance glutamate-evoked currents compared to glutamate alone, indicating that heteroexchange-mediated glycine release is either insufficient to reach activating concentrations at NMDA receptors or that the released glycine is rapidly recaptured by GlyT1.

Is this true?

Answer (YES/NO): NO